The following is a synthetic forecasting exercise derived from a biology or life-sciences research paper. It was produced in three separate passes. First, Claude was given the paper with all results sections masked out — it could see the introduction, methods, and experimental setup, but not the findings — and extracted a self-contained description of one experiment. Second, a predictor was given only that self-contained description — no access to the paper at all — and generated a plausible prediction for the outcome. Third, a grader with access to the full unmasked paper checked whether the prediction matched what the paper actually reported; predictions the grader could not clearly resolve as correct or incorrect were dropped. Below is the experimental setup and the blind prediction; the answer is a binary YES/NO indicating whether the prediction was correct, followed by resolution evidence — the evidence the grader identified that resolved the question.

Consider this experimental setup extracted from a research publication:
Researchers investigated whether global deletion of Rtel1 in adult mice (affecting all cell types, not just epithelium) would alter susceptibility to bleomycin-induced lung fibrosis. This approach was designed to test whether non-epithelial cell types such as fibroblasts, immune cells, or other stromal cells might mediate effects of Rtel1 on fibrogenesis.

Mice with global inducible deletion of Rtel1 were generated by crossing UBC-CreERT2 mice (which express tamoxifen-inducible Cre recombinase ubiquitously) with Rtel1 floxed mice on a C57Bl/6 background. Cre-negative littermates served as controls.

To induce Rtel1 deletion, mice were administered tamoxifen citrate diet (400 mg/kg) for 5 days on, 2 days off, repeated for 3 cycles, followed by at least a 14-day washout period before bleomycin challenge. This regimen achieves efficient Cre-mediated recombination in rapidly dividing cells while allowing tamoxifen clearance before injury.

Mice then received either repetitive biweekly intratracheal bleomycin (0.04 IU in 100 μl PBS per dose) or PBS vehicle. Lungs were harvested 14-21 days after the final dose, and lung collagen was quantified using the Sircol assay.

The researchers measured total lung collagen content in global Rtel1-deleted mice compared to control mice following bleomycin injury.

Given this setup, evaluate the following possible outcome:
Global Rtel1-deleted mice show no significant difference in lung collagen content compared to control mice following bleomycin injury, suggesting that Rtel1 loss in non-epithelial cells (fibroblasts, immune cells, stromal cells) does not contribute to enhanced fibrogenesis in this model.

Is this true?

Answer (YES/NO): YES